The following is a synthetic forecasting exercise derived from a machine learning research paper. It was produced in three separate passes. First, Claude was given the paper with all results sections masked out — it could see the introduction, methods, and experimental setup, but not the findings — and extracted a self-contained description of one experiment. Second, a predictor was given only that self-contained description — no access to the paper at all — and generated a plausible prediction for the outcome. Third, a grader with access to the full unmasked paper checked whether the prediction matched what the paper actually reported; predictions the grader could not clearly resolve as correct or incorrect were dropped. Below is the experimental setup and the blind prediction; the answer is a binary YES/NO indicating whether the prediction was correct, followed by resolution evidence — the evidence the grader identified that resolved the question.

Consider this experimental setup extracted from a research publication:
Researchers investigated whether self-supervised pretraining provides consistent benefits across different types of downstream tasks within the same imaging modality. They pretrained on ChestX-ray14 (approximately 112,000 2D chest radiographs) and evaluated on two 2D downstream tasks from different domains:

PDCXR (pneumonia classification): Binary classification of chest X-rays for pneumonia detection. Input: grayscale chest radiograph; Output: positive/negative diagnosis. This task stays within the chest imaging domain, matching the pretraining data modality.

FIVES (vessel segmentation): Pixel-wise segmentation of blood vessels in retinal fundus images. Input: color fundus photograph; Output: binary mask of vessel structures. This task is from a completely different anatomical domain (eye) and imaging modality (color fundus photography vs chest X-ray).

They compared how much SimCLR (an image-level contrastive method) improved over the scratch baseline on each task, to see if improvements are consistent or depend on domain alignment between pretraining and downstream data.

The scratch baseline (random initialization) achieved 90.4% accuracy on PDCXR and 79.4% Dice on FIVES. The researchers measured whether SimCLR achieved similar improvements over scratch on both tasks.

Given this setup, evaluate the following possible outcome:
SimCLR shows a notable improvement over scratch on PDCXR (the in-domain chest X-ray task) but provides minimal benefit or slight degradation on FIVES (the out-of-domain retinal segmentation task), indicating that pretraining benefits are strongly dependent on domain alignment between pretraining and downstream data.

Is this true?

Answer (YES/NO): NO